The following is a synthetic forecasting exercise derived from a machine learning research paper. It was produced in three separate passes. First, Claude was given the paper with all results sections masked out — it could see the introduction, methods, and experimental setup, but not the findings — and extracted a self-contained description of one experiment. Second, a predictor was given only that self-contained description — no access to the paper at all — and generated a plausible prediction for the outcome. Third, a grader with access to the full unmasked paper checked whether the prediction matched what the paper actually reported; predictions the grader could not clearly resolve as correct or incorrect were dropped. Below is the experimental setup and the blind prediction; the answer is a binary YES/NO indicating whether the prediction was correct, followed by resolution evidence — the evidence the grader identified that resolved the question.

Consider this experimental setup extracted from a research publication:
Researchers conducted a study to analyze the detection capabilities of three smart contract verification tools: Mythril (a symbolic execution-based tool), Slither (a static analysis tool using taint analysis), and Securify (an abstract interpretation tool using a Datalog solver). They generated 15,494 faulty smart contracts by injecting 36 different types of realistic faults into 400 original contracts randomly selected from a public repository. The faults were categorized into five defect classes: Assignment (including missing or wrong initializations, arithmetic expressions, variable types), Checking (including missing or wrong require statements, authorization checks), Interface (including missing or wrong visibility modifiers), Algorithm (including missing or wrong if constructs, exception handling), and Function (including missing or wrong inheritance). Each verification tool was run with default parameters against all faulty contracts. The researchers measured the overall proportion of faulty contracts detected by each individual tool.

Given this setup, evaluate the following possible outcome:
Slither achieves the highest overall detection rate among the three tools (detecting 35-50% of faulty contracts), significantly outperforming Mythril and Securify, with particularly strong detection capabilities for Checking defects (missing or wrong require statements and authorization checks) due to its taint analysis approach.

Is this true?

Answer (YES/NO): NO